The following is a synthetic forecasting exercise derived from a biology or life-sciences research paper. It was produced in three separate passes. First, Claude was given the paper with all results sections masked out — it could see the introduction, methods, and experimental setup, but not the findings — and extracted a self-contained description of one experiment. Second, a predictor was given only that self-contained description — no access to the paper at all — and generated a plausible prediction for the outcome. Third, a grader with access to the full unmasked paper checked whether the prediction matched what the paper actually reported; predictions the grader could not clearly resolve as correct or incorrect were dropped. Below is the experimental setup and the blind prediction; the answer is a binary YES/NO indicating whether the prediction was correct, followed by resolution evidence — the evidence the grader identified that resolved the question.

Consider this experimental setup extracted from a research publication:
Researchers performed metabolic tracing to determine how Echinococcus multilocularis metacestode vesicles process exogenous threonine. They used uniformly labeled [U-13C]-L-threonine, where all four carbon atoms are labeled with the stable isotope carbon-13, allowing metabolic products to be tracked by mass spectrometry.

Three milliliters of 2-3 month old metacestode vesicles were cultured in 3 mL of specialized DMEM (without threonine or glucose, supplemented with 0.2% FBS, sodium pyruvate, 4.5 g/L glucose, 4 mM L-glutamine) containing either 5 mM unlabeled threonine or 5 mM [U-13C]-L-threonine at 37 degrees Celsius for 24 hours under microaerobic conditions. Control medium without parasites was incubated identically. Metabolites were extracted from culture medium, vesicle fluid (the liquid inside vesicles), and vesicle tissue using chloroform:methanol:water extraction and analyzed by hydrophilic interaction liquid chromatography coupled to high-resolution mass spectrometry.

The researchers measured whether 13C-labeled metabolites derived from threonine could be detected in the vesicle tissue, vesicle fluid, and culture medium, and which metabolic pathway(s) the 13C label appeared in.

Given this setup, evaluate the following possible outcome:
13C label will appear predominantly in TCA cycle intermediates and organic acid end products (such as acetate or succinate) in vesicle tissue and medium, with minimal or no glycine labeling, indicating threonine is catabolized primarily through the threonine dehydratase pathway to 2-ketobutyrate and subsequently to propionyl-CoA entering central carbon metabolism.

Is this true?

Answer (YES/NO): NO